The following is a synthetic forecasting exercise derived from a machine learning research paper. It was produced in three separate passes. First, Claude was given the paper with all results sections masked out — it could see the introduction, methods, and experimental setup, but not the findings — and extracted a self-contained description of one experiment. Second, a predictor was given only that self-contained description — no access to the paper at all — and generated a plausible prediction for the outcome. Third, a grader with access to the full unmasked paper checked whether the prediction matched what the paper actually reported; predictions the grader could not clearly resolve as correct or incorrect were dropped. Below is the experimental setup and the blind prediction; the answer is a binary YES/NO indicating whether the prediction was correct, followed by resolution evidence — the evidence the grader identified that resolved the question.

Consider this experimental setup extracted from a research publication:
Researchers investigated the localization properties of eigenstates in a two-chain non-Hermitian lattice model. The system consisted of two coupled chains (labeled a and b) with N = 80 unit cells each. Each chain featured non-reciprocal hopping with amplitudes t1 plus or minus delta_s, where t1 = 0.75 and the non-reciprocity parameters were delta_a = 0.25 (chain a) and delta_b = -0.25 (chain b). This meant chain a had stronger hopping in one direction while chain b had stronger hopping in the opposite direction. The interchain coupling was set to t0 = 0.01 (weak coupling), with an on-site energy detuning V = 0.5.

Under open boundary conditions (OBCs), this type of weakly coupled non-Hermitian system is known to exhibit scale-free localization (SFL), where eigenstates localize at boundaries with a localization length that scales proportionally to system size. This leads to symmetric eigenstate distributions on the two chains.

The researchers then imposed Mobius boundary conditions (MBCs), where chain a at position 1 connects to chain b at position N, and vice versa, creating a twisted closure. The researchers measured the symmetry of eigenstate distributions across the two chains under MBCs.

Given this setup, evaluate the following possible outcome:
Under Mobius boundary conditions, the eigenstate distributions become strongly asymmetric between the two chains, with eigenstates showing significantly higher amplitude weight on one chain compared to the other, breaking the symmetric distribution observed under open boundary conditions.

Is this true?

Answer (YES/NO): YES